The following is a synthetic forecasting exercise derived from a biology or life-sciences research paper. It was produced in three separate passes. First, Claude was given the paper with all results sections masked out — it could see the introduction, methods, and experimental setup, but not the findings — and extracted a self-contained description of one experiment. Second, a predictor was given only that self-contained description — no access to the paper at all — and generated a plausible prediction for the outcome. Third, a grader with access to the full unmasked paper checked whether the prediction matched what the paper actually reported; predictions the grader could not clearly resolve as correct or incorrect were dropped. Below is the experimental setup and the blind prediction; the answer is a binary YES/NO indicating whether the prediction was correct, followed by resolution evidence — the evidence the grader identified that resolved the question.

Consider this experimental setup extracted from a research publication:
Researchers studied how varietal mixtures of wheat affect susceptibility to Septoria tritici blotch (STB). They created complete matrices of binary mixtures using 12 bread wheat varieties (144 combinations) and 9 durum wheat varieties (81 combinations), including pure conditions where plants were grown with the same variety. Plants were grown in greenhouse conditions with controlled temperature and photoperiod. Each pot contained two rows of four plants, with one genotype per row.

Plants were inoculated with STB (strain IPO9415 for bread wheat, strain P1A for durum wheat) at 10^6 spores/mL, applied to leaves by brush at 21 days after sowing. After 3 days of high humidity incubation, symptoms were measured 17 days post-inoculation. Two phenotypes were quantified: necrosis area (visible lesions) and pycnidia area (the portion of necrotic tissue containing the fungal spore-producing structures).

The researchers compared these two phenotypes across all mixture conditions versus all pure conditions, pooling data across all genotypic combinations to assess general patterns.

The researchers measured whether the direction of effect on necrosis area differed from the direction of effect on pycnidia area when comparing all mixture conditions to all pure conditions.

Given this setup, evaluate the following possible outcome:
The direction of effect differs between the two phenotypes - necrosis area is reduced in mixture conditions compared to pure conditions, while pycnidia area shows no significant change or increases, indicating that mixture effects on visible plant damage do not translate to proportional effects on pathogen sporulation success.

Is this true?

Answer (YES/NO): YES